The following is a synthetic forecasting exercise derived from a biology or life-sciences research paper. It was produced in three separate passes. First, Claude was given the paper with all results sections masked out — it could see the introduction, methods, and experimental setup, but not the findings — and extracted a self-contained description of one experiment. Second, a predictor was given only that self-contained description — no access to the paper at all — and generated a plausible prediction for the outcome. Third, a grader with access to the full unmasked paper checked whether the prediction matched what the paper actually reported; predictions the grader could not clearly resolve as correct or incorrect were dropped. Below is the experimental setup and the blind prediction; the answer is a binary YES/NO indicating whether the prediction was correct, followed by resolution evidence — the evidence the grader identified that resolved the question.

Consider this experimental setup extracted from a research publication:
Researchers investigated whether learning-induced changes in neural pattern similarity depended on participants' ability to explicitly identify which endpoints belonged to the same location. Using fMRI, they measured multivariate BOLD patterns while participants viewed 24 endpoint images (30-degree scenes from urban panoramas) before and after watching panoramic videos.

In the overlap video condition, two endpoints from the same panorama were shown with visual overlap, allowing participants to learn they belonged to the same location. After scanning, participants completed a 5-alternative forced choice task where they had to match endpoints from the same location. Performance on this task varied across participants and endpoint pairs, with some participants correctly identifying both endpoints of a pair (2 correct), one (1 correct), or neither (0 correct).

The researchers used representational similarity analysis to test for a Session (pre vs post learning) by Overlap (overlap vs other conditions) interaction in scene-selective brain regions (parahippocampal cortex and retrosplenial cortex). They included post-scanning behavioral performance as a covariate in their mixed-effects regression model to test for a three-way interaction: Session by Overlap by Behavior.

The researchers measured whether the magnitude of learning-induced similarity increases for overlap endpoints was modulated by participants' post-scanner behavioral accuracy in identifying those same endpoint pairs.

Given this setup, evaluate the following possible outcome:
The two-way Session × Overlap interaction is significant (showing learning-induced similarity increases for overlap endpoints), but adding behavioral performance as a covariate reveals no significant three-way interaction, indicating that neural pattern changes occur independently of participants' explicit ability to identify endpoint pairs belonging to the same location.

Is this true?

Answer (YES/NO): NO